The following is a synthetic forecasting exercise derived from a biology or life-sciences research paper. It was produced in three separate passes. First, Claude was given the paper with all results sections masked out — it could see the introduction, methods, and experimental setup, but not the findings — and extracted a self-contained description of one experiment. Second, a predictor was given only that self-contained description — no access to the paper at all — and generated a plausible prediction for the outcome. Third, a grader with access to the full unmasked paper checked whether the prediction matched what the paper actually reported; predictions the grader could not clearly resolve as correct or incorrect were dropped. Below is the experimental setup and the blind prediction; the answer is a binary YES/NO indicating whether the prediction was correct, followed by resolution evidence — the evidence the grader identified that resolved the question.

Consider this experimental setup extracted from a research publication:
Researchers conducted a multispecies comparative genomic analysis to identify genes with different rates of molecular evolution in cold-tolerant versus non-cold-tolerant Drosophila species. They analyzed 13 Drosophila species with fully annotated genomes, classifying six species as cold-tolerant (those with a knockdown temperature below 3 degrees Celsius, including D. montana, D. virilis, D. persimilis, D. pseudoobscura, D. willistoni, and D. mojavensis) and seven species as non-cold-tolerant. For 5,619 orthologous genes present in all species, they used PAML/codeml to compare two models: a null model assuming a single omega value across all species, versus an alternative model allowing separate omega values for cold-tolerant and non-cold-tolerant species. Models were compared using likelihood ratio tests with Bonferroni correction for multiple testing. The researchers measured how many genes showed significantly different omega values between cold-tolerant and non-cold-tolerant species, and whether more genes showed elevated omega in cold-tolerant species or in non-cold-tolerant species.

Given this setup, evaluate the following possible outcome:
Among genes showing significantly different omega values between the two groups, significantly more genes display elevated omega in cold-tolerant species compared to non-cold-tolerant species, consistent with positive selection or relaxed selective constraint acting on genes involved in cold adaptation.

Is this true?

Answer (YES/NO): YES